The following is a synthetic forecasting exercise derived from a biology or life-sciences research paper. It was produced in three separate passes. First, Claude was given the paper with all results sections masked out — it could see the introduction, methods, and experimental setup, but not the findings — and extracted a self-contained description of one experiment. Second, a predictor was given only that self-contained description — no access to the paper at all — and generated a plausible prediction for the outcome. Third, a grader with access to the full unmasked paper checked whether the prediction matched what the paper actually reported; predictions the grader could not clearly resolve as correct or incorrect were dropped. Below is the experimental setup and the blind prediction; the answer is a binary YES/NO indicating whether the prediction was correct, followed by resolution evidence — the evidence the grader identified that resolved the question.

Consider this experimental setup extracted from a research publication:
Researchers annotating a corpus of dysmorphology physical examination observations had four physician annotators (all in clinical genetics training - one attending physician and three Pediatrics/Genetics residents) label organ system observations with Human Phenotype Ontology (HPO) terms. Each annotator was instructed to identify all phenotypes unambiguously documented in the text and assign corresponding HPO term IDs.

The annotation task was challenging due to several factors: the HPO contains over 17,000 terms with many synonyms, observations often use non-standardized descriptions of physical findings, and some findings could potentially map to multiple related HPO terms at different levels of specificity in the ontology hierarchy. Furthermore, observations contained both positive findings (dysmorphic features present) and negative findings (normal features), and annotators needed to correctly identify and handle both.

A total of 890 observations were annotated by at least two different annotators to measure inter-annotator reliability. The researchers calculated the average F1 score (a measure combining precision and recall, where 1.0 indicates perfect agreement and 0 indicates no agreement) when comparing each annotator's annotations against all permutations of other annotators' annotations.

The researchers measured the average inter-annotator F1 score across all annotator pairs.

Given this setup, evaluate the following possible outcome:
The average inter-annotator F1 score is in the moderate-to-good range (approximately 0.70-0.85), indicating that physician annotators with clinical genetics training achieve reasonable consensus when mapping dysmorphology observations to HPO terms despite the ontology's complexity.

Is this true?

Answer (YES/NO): YES